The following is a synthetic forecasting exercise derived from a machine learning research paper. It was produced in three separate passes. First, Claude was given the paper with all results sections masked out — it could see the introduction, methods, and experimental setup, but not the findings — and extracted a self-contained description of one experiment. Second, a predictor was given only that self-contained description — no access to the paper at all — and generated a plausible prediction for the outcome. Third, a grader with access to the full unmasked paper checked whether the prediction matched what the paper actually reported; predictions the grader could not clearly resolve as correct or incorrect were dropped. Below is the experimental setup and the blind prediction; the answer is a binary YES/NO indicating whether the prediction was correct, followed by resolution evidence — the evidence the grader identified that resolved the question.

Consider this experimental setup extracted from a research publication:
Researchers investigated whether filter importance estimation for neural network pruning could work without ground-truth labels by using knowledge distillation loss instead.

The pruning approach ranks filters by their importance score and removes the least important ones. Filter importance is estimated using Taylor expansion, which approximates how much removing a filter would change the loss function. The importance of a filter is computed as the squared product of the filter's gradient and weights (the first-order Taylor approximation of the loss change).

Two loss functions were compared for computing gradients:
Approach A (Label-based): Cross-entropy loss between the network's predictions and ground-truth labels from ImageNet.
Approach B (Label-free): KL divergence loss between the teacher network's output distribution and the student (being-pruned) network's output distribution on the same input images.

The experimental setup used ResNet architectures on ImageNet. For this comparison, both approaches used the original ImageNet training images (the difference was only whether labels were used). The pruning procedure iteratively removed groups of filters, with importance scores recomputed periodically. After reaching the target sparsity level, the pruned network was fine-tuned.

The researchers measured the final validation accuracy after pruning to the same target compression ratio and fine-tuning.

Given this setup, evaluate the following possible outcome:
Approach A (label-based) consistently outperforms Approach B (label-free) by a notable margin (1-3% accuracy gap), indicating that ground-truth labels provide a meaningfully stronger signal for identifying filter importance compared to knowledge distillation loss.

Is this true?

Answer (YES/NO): NO